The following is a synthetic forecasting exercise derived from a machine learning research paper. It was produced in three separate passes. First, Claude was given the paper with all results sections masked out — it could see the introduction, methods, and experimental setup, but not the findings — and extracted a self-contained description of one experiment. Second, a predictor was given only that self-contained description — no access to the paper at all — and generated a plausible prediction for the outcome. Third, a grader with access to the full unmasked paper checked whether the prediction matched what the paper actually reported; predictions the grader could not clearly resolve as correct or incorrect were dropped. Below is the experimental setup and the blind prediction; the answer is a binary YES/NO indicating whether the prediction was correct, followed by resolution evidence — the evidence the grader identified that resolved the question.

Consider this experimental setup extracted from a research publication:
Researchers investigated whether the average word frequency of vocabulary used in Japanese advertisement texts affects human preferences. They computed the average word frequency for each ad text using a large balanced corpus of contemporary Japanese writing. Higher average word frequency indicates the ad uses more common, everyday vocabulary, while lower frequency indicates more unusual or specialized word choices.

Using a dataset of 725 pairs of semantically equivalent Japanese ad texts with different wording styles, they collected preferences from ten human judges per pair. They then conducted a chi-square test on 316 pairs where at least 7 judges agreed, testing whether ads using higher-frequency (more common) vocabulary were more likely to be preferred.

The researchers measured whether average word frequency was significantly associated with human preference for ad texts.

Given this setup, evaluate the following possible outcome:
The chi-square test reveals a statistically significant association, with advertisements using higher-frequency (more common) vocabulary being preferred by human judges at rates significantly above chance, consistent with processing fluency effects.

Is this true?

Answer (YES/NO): NO